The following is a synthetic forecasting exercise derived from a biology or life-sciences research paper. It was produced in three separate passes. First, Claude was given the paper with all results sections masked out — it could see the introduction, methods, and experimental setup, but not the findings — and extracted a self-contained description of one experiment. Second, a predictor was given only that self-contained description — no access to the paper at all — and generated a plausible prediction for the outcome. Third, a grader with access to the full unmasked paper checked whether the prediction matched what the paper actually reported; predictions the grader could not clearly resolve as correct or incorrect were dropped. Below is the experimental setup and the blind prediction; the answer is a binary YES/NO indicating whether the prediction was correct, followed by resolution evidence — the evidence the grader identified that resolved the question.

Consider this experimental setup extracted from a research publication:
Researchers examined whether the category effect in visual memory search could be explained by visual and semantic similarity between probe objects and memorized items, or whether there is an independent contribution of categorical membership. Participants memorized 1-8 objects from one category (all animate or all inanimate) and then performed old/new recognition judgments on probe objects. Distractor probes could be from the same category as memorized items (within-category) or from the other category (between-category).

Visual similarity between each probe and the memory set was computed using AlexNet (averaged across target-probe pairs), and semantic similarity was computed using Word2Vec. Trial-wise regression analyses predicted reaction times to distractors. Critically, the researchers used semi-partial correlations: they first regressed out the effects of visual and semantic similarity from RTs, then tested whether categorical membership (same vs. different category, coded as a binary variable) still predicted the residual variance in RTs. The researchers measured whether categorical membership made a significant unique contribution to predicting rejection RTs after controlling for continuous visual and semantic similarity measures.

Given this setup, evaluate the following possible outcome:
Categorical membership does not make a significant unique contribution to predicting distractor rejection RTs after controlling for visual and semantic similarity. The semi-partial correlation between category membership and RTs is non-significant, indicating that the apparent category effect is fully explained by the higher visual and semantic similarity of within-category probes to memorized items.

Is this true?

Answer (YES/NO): NO